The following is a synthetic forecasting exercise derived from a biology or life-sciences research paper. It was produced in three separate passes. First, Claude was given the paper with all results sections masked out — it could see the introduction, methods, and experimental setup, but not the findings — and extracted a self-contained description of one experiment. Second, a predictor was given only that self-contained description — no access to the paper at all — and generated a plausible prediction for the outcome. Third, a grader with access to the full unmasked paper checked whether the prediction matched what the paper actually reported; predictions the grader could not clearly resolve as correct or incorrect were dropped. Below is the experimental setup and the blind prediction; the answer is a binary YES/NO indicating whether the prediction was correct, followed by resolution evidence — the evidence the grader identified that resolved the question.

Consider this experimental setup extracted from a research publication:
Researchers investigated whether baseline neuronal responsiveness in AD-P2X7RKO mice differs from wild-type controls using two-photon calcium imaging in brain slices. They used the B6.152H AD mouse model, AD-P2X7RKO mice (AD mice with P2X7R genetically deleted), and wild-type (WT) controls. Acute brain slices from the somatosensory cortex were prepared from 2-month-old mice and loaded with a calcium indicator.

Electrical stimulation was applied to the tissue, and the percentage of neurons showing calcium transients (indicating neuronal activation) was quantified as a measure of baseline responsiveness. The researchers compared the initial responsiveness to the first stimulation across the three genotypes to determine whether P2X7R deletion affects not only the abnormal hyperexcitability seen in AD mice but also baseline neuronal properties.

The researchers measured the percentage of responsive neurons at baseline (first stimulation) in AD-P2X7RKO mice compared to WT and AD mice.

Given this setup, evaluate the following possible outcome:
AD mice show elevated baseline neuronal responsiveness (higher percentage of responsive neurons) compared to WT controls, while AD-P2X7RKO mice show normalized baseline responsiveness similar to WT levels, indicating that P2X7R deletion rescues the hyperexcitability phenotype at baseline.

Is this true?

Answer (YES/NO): NO